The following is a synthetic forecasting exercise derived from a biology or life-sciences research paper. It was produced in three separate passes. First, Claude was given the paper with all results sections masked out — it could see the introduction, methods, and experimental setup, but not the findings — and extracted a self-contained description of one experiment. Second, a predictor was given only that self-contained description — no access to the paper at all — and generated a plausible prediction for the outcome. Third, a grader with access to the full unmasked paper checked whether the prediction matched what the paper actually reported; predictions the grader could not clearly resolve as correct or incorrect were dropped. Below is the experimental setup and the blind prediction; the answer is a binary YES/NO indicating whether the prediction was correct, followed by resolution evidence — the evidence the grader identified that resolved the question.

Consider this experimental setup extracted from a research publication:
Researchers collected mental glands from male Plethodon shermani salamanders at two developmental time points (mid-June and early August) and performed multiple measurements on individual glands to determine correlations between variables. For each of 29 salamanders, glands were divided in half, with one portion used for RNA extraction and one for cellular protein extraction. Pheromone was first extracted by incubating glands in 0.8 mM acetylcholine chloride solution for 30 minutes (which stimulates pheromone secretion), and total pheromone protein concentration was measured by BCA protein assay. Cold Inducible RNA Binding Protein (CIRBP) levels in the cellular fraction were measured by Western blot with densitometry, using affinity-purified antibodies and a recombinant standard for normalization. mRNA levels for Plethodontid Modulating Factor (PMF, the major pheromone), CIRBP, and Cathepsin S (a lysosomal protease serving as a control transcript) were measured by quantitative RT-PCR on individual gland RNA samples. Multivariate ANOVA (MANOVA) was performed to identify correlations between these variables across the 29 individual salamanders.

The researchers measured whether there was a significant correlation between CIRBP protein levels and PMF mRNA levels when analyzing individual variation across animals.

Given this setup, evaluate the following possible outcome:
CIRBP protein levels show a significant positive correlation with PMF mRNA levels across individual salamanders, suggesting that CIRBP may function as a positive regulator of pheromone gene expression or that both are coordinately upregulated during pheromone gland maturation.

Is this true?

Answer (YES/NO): NO